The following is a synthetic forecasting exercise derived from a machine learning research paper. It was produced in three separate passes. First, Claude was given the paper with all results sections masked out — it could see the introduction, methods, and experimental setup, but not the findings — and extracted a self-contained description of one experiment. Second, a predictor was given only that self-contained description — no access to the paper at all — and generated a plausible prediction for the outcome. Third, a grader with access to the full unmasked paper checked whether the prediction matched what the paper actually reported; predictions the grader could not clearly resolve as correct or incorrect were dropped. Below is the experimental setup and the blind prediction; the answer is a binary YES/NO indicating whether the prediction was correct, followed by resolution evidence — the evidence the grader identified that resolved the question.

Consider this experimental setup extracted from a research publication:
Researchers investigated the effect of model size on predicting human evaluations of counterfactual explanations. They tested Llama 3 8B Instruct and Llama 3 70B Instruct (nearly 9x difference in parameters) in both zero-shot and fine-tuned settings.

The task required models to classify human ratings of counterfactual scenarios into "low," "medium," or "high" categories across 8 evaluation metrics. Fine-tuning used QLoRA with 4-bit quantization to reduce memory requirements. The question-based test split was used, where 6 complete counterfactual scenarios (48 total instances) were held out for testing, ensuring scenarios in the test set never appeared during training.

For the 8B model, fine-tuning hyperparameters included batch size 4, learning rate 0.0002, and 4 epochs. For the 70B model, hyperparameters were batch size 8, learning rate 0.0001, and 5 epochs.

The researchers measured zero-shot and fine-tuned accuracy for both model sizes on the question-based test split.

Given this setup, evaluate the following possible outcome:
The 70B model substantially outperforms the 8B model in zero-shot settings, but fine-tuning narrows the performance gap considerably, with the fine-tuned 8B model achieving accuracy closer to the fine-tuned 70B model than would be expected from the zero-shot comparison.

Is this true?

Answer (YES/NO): YES